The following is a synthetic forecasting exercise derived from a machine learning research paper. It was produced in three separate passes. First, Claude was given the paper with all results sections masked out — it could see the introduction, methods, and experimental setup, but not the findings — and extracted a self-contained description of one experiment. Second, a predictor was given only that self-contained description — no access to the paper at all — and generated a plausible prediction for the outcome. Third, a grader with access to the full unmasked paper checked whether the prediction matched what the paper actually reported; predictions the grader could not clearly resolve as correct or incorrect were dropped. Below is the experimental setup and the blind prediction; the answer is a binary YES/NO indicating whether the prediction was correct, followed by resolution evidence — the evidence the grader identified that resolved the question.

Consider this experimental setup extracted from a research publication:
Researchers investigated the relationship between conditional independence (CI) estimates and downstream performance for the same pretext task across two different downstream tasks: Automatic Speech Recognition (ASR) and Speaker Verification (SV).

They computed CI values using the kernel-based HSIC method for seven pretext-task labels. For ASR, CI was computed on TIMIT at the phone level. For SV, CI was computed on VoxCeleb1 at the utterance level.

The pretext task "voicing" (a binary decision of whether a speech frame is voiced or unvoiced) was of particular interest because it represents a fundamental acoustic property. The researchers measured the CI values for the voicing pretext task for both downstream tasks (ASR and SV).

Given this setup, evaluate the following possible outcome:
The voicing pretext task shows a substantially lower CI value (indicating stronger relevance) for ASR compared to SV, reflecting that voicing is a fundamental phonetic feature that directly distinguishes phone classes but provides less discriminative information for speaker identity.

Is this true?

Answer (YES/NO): YES